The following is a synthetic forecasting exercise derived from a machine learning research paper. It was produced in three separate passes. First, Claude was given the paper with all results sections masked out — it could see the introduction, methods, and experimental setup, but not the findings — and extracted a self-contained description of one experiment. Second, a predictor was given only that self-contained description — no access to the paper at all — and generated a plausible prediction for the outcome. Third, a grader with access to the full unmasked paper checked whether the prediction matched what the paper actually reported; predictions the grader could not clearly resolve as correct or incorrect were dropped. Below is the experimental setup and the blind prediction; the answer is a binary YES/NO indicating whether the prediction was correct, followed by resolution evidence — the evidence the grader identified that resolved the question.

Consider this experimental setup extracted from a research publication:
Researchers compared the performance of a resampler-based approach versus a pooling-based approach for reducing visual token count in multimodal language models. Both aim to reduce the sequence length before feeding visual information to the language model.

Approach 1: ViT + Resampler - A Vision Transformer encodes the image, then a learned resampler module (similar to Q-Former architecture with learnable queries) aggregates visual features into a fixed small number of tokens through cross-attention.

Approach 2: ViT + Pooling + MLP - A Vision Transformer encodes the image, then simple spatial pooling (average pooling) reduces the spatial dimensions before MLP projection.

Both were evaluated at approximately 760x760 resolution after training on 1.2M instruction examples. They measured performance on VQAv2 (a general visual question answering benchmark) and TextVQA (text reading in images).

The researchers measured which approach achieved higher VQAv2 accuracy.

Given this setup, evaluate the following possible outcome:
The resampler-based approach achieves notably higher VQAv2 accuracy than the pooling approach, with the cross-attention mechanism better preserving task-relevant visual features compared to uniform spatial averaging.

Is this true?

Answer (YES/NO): NO